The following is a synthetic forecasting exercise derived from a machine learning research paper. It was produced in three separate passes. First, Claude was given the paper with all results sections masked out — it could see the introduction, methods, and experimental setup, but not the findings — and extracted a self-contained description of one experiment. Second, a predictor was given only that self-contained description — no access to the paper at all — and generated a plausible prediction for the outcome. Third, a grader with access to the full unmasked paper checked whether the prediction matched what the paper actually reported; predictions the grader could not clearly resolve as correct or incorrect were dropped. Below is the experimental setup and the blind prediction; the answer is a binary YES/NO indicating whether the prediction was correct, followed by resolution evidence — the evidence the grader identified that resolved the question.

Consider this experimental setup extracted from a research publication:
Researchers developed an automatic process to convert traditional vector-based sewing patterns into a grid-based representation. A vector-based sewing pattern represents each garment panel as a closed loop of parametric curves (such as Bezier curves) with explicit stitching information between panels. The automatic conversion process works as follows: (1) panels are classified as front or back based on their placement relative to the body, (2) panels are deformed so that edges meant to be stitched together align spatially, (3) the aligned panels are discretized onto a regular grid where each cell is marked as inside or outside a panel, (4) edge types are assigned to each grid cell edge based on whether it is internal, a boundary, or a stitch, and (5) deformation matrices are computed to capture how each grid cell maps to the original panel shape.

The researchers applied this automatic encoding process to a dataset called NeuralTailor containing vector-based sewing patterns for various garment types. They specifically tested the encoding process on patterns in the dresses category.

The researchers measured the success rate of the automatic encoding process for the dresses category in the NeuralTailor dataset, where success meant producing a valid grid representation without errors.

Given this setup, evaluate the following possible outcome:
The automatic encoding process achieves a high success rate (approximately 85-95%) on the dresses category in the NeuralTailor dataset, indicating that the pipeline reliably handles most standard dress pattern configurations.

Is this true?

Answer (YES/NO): YES